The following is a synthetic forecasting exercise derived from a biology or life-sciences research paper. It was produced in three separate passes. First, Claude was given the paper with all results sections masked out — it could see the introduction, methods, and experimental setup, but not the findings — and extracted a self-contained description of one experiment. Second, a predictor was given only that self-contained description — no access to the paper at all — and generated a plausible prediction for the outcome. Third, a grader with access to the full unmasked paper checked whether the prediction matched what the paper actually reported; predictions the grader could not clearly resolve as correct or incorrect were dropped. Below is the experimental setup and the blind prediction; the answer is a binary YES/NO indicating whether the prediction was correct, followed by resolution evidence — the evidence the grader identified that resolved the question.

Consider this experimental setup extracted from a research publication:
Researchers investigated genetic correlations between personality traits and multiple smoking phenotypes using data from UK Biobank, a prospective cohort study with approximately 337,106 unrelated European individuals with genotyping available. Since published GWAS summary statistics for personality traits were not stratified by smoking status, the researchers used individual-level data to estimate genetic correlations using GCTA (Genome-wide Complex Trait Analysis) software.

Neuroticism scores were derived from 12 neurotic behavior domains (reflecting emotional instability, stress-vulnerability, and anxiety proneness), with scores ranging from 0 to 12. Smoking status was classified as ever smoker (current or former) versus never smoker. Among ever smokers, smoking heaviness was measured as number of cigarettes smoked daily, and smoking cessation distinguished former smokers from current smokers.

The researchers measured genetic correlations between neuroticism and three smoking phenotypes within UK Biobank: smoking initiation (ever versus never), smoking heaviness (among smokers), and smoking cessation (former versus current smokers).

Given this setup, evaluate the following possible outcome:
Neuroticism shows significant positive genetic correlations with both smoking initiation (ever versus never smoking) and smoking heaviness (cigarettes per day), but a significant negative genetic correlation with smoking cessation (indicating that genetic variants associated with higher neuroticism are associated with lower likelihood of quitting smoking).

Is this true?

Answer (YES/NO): YES